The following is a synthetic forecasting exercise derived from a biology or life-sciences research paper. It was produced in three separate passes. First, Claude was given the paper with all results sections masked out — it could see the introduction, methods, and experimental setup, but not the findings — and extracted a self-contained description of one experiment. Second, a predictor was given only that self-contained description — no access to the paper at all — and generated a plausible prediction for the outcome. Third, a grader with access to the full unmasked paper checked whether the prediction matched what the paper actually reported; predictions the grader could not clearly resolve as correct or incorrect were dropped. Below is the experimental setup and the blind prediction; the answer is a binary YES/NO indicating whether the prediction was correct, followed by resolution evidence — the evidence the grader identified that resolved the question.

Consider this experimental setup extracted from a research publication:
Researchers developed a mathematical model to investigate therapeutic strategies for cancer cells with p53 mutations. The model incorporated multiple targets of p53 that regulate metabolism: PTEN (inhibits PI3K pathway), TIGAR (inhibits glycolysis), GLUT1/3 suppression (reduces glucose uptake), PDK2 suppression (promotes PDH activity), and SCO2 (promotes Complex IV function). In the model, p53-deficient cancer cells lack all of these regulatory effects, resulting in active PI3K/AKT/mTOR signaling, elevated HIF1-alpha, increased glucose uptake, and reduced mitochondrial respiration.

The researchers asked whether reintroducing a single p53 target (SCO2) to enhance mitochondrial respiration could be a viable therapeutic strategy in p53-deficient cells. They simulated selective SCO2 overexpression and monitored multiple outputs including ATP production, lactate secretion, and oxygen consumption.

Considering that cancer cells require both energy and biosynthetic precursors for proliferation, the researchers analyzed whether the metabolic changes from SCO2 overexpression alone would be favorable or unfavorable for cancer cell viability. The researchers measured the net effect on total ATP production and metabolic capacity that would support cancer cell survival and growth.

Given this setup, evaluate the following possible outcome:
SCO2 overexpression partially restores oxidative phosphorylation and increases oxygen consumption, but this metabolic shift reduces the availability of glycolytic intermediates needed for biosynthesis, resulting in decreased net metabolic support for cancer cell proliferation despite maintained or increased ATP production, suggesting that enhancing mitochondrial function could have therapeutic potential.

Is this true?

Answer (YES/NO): NO